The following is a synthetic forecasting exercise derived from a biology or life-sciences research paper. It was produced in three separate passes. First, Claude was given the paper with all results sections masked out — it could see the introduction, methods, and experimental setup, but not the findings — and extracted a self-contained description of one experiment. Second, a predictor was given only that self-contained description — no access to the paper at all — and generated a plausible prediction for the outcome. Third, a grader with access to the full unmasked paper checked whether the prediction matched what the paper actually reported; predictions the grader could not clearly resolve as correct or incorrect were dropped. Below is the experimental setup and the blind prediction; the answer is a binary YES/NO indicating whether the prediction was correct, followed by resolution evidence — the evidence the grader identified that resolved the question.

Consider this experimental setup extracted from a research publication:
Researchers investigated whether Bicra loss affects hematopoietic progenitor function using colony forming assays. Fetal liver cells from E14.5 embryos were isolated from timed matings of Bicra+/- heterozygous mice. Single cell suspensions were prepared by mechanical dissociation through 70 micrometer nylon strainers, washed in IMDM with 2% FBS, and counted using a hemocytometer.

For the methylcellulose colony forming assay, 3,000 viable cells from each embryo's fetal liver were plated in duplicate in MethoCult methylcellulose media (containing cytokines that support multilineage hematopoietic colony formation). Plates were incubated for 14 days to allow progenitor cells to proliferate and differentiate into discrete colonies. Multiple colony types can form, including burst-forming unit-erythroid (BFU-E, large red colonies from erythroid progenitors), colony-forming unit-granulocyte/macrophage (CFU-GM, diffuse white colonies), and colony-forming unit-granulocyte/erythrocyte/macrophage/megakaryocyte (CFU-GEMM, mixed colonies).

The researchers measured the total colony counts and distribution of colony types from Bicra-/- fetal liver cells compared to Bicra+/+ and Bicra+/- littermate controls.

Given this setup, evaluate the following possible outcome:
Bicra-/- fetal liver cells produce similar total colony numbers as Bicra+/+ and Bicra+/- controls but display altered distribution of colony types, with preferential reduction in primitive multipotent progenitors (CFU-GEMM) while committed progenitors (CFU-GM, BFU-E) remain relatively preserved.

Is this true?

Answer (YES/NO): NO